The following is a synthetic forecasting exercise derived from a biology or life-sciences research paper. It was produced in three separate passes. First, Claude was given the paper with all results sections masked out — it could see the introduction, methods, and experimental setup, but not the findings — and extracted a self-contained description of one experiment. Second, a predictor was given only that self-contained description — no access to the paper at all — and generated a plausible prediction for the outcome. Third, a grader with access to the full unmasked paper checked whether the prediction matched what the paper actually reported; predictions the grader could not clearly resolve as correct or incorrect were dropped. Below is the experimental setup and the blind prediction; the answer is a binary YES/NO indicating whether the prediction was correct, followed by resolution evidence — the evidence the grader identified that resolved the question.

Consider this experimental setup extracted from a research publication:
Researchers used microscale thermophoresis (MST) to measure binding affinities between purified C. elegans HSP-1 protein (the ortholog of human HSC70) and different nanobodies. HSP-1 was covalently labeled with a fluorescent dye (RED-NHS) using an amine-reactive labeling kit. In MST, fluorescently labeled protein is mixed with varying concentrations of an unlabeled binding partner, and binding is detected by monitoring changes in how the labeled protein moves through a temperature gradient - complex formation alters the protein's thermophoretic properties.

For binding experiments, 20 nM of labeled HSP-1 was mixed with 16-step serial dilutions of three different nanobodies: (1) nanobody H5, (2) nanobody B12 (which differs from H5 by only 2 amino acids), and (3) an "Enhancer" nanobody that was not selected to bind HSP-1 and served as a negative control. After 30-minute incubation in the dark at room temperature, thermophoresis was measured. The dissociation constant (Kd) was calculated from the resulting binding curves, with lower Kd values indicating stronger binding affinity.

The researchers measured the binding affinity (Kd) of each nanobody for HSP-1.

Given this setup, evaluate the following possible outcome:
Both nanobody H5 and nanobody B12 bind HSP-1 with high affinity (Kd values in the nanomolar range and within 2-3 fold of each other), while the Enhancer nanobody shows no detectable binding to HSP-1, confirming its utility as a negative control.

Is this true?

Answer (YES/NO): NO